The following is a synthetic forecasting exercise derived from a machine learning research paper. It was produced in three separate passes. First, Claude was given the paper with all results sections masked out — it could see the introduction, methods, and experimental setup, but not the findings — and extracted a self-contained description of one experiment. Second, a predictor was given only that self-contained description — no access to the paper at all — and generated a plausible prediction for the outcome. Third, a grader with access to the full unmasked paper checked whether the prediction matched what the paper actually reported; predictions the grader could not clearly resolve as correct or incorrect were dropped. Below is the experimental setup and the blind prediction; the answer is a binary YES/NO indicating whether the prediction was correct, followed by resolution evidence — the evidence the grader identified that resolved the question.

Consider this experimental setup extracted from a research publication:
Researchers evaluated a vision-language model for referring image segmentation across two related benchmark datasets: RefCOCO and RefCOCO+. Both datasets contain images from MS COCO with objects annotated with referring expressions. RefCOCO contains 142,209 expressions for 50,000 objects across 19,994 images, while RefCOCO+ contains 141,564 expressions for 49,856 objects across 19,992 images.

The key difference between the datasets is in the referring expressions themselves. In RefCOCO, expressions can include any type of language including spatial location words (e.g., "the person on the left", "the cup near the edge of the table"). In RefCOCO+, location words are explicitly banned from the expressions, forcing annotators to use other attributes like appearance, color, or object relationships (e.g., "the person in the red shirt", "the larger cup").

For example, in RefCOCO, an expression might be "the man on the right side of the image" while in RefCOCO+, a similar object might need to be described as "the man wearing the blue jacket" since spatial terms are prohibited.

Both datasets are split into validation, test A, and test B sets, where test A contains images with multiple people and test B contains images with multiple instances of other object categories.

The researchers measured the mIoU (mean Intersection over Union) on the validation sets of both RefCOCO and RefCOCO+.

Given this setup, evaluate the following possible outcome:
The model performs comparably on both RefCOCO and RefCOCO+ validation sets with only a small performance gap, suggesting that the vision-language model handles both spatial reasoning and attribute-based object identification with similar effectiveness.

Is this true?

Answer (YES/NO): NO